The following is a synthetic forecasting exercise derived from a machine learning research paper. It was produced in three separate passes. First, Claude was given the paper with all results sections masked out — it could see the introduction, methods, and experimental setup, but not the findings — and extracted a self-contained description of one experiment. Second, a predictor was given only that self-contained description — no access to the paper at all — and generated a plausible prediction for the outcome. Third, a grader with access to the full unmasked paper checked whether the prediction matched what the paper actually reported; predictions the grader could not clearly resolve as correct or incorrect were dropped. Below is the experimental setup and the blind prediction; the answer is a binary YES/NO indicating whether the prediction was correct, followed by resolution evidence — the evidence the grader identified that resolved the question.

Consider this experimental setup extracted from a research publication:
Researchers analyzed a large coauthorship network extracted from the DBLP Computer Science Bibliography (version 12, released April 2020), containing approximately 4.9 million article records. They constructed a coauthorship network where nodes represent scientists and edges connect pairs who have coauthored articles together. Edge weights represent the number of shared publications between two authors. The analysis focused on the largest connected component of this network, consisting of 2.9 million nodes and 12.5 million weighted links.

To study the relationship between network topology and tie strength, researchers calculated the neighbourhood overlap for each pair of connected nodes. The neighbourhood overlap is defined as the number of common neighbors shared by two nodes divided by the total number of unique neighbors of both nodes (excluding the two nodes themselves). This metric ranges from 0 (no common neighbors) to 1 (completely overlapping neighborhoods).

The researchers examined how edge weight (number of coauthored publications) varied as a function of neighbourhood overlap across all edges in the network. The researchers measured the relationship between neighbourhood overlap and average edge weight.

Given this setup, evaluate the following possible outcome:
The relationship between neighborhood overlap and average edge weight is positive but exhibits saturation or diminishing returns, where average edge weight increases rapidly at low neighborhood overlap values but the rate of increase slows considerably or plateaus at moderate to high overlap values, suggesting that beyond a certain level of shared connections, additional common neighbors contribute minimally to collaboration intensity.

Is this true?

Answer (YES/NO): NO